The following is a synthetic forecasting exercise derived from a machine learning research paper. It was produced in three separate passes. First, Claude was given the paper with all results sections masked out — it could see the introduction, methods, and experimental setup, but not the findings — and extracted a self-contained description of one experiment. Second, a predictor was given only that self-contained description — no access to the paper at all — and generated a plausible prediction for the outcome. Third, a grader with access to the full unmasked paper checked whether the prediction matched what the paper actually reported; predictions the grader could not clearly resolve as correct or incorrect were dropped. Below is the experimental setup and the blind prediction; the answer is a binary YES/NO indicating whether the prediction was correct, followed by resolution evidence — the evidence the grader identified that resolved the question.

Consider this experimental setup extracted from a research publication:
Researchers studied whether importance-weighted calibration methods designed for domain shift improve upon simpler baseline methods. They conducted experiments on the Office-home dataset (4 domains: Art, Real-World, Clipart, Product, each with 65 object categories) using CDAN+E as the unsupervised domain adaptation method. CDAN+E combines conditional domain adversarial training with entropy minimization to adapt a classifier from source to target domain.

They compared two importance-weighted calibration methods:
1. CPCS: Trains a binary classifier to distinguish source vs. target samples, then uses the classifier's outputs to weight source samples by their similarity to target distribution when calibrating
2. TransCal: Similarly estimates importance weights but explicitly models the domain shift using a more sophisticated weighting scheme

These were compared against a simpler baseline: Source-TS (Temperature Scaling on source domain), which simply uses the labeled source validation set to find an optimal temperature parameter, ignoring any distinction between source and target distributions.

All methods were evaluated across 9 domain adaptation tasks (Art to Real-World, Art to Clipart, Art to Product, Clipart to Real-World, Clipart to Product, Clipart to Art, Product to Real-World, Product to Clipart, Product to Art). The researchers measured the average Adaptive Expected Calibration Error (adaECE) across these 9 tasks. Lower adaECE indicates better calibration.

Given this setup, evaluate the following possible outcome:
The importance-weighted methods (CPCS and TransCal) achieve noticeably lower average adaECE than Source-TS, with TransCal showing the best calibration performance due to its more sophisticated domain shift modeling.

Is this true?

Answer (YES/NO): NO